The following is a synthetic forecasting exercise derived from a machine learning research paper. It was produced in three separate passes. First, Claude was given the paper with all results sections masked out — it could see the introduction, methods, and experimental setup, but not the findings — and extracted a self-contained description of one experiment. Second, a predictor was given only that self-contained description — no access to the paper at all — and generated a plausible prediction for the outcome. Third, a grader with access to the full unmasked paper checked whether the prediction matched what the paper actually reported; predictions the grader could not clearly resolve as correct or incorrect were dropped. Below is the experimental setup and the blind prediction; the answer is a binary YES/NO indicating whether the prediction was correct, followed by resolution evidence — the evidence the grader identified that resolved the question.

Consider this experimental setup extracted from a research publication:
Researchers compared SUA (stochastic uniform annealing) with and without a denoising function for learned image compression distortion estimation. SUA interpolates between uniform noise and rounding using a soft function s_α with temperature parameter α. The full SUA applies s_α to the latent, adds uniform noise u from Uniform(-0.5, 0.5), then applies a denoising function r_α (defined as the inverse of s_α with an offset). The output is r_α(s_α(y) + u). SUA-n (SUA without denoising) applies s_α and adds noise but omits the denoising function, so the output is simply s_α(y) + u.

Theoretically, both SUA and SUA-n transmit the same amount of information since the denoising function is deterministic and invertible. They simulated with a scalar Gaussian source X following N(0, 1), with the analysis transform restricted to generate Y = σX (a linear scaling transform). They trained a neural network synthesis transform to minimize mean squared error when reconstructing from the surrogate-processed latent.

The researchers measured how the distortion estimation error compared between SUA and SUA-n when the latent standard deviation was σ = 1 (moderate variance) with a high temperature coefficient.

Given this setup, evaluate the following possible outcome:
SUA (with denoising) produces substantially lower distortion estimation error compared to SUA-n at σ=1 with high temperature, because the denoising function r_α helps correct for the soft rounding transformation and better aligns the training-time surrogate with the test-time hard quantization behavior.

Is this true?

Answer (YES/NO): YES